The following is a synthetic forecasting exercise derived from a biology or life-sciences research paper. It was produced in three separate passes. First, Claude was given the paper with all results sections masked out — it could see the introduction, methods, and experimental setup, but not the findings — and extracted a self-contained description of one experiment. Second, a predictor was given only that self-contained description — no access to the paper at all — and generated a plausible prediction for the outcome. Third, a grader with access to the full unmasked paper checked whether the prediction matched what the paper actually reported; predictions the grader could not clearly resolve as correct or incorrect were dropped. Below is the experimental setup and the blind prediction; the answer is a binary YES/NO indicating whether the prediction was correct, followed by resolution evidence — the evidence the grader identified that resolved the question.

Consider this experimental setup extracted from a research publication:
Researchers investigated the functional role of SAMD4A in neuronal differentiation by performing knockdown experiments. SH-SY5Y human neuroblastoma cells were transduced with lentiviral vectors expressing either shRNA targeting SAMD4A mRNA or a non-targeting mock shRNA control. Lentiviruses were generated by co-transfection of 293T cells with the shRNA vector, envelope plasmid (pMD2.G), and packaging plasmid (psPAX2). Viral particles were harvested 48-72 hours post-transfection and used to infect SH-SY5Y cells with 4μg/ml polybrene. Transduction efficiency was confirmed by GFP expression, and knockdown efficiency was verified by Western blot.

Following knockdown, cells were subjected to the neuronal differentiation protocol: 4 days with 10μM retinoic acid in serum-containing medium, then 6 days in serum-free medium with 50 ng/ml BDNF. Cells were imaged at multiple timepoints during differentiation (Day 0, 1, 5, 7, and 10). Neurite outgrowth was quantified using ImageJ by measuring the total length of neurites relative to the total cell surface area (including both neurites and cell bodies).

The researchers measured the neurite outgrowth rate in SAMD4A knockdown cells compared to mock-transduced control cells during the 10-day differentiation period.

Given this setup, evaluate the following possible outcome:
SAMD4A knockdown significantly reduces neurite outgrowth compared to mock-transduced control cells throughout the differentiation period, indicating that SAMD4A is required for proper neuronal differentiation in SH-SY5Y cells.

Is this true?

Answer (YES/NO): YES